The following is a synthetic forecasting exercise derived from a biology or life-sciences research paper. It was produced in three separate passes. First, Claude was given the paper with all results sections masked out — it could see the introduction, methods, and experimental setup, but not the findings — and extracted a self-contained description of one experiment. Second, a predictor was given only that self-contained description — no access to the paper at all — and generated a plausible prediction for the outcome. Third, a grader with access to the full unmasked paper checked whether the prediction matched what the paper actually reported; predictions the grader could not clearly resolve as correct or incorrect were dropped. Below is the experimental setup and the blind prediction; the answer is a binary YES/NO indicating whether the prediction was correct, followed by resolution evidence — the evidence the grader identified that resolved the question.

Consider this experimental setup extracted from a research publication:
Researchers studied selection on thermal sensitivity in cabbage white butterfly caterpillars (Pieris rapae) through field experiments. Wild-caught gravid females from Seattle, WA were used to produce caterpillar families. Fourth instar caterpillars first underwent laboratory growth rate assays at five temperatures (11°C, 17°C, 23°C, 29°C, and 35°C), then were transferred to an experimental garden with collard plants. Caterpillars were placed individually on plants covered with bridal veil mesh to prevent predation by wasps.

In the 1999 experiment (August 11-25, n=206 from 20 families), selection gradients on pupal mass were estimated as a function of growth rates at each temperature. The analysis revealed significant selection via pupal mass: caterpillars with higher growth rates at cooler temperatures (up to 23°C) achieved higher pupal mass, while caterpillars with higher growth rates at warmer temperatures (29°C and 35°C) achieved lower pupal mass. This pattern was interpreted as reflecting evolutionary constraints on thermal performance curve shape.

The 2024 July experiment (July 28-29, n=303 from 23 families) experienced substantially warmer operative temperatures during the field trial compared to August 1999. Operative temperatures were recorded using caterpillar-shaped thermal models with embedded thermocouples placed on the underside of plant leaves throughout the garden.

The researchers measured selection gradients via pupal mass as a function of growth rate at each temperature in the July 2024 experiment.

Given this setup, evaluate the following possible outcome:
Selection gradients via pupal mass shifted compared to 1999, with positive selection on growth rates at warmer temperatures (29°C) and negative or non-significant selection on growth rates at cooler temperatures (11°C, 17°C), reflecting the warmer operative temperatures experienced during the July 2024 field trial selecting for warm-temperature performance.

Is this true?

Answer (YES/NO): NO